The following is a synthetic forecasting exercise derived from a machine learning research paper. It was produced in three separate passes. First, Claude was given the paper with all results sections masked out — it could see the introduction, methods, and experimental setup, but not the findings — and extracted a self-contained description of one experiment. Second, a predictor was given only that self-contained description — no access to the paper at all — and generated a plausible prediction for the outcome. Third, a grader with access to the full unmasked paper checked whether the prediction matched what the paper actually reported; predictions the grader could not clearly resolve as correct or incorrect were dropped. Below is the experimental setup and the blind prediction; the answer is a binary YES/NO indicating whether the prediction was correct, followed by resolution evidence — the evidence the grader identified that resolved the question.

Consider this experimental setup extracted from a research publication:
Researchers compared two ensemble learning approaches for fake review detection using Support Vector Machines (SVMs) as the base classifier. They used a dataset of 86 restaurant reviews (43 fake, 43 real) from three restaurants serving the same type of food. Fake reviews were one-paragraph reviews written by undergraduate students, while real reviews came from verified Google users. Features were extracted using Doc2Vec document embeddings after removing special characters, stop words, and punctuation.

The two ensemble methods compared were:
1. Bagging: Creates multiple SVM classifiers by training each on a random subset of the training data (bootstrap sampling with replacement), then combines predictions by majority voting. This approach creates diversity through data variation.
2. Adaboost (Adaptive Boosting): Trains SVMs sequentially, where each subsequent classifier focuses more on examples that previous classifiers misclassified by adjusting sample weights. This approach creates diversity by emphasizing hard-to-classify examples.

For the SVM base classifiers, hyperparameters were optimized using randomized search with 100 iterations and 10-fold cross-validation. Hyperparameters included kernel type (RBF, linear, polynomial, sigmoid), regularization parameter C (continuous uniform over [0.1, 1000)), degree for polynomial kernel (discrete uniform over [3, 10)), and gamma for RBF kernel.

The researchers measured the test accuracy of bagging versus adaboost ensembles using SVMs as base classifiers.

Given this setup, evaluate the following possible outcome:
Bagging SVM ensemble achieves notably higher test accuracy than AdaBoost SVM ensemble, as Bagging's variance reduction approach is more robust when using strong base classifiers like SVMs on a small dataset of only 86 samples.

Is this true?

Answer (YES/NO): NO